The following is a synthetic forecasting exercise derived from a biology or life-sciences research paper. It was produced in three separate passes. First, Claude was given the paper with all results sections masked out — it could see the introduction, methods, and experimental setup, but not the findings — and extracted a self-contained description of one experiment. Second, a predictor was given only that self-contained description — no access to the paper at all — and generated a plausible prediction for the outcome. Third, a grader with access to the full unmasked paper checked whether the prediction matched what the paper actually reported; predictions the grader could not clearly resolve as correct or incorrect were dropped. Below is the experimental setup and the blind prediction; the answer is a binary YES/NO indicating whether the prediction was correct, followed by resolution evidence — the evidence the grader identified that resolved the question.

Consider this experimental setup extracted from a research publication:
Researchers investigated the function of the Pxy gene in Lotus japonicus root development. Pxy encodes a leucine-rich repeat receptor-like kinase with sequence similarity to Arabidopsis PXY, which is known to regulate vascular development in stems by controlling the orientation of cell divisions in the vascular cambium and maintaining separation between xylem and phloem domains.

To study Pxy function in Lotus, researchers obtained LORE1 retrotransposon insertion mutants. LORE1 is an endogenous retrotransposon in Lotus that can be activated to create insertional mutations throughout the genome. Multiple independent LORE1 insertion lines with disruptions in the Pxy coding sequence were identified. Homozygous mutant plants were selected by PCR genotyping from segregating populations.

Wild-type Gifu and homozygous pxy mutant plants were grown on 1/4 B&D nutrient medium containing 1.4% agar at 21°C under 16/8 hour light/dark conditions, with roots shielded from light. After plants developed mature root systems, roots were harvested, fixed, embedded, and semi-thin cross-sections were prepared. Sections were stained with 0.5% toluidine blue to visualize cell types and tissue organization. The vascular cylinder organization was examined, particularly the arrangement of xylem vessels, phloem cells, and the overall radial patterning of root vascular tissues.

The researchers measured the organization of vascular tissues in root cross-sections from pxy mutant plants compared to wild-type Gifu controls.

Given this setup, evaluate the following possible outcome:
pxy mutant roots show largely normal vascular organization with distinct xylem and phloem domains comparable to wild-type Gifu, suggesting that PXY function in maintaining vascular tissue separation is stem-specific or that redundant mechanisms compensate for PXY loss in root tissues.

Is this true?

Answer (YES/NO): NO